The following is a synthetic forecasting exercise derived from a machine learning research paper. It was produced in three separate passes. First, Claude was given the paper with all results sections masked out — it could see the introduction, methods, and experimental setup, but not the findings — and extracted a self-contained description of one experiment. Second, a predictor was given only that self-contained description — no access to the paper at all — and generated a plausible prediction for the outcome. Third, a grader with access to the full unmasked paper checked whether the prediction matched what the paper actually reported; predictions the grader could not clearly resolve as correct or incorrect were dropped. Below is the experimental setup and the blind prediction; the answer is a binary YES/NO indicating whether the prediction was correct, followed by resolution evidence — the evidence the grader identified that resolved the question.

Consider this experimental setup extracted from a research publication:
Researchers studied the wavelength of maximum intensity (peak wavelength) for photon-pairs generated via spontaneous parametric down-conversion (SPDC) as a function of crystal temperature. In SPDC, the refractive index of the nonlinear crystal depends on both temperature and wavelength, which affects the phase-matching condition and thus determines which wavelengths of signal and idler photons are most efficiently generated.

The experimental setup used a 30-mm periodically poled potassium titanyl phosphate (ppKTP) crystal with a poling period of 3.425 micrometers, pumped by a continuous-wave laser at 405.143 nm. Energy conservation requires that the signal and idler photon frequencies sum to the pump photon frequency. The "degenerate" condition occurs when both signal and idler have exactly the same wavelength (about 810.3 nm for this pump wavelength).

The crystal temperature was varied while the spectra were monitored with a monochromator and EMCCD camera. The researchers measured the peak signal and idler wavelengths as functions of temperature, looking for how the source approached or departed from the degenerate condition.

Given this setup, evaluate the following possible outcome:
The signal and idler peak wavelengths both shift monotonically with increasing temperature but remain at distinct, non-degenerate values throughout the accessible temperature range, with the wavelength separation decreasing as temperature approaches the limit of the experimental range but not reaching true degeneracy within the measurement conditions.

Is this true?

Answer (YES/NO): NO